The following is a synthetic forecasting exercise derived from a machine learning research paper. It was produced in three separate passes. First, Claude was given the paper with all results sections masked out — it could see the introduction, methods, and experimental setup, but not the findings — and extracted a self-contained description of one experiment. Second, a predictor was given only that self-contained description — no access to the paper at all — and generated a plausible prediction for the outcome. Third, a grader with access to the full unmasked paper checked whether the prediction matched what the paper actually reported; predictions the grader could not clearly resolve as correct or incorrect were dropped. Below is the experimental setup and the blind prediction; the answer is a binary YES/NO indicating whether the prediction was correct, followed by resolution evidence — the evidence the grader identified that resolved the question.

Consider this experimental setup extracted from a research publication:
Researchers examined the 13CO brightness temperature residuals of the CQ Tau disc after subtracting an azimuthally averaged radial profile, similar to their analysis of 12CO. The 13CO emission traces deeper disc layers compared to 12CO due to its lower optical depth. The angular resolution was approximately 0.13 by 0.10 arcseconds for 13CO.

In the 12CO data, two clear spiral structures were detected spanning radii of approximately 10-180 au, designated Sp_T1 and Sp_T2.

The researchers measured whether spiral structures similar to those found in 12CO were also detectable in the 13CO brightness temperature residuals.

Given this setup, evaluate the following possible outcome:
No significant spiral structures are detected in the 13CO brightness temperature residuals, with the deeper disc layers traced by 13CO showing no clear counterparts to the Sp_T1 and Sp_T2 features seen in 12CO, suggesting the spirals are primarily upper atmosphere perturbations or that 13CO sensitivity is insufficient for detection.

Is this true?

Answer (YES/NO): NO